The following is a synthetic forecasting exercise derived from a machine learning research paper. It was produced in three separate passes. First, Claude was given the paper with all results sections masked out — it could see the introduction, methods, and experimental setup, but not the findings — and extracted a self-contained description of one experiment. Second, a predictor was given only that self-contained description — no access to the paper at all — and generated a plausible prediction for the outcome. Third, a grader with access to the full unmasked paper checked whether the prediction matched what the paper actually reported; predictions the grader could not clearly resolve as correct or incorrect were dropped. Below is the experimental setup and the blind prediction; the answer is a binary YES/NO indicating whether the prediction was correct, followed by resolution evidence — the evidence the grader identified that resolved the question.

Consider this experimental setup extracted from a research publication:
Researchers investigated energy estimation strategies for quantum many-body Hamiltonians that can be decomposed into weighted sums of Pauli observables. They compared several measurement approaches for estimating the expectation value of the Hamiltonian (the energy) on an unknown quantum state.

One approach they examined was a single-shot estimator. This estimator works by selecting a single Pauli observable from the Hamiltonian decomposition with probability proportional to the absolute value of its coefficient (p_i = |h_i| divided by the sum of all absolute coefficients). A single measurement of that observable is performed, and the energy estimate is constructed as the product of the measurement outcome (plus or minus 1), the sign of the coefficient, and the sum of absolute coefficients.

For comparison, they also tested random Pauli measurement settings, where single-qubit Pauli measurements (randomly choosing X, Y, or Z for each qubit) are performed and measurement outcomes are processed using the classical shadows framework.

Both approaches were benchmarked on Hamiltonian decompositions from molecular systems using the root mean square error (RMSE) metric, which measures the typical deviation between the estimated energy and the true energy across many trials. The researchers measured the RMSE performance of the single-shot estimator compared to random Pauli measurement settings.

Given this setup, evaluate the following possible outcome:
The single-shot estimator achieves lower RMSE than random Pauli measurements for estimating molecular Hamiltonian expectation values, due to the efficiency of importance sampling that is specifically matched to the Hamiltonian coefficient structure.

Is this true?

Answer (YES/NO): NO